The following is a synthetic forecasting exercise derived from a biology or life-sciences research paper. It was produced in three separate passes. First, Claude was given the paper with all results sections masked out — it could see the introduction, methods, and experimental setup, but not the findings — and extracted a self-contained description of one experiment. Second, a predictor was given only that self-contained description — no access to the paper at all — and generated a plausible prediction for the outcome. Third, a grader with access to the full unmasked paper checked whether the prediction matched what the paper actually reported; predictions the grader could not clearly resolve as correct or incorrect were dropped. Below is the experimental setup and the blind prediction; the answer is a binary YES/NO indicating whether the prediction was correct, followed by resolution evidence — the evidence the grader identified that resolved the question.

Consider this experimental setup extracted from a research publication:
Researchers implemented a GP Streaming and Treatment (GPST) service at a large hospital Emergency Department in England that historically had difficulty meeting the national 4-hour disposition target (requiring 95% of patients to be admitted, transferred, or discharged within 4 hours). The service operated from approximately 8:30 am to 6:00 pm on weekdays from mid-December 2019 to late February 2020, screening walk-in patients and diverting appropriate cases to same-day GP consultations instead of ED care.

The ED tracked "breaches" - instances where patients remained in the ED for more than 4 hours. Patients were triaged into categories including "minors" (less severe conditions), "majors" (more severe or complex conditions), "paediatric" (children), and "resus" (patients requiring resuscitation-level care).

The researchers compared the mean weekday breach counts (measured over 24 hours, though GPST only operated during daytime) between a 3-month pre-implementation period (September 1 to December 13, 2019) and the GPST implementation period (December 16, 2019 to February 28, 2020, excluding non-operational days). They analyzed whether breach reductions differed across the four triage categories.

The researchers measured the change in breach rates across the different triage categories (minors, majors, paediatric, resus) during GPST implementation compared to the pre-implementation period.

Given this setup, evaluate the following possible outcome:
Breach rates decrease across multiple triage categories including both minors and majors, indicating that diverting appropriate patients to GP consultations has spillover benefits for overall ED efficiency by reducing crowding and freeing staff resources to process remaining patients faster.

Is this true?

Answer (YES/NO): NO